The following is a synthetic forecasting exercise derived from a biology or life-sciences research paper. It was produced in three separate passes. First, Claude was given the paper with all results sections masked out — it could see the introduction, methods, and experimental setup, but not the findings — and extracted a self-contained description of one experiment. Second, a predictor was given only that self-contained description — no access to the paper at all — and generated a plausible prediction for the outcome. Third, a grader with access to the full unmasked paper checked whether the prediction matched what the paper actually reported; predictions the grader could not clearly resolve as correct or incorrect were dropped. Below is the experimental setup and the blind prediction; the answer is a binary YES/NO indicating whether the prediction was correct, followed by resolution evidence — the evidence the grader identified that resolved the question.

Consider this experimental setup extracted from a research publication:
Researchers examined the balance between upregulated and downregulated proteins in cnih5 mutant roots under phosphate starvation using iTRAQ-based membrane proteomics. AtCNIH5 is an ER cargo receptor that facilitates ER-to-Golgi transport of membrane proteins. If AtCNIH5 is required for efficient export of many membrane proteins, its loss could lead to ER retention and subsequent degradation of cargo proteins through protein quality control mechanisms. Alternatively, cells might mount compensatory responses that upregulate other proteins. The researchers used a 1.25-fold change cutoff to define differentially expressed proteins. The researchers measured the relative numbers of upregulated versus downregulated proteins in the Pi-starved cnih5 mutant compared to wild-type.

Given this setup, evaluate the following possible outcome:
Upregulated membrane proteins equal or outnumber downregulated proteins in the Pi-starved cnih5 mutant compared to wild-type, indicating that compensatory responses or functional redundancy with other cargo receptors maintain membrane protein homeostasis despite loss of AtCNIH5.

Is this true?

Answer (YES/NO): YES